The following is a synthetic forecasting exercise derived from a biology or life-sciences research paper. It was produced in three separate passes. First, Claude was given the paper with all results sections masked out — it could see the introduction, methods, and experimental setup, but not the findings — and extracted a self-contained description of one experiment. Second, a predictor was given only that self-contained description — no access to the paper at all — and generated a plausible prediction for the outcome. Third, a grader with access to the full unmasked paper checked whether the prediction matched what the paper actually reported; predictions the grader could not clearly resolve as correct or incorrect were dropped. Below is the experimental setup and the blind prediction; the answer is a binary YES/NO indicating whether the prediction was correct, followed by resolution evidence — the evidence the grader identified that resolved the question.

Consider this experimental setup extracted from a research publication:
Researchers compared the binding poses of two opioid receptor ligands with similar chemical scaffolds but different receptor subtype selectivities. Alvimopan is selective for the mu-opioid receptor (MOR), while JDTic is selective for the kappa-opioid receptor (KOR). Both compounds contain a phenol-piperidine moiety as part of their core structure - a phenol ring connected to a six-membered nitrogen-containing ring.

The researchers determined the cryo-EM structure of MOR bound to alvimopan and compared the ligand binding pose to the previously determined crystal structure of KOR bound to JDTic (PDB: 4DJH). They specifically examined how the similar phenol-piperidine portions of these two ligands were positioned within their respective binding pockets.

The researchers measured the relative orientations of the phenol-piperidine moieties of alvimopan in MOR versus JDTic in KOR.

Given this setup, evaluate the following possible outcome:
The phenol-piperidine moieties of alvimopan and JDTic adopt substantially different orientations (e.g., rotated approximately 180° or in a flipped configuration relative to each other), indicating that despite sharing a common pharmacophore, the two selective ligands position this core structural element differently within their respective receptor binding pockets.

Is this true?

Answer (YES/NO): YES